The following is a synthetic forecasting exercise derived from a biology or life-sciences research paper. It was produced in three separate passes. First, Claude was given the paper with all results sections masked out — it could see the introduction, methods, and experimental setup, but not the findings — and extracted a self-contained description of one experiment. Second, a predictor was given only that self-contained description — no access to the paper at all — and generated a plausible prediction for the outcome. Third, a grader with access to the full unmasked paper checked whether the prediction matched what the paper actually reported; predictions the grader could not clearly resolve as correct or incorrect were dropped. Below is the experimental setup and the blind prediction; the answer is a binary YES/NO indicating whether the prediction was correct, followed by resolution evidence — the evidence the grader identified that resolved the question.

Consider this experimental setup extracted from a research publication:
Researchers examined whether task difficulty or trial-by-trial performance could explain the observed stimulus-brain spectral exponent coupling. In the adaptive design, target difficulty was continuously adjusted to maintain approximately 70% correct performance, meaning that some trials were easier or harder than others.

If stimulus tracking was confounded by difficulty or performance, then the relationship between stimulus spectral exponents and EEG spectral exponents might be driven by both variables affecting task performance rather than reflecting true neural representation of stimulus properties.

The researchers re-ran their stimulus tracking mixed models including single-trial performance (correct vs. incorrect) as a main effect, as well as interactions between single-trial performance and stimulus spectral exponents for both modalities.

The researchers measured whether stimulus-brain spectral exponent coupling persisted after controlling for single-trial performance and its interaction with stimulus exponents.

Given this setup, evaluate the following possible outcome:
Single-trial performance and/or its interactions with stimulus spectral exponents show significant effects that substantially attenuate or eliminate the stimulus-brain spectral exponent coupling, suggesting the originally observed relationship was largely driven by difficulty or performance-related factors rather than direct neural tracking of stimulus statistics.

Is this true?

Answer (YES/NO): NO